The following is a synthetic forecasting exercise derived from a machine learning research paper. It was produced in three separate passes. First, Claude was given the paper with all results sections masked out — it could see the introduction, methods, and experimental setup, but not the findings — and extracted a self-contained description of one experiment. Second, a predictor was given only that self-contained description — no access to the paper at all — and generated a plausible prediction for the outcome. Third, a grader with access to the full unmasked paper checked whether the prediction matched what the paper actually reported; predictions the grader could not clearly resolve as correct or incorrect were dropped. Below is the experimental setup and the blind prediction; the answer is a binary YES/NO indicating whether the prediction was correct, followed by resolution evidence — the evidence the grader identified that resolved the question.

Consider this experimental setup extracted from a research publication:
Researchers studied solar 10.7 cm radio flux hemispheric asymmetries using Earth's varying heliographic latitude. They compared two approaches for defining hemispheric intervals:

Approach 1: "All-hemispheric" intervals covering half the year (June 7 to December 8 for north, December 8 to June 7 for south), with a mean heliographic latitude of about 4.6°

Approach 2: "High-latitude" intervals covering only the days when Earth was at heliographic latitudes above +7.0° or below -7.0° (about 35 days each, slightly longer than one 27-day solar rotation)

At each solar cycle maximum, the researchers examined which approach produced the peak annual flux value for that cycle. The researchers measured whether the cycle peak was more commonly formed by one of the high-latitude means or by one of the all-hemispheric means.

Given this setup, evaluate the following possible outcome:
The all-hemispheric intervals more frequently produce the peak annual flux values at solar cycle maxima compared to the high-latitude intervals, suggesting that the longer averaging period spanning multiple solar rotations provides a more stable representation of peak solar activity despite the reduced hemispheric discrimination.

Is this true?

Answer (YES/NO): NO